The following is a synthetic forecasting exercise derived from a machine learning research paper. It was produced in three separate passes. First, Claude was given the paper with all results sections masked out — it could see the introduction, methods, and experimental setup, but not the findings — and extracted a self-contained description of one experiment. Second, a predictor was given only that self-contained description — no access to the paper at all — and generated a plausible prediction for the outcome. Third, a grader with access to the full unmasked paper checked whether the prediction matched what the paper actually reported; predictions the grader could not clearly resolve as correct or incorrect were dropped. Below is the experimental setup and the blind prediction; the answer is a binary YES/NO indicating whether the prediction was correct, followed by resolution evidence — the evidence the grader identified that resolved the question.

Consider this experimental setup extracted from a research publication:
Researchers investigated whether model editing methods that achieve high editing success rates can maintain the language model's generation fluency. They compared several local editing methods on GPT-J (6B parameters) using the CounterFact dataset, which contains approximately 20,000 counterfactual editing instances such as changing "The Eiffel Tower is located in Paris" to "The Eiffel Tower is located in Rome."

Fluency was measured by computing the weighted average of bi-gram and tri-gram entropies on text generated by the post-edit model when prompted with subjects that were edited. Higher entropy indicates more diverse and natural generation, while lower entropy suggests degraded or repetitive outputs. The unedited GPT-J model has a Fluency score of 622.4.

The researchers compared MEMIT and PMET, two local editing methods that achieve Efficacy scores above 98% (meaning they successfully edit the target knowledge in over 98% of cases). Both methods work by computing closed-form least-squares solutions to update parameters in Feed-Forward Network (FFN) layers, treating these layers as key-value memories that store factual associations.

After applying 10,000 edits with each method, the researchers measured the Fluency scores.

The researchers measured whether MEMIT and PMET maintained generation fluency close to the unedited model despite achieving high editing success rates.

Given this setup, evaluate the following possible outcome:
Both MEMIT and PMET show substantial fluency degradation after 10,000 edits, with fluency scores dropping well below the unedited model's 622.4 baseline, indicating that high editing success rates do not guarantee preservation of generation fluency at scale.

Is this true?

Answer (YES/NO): NO